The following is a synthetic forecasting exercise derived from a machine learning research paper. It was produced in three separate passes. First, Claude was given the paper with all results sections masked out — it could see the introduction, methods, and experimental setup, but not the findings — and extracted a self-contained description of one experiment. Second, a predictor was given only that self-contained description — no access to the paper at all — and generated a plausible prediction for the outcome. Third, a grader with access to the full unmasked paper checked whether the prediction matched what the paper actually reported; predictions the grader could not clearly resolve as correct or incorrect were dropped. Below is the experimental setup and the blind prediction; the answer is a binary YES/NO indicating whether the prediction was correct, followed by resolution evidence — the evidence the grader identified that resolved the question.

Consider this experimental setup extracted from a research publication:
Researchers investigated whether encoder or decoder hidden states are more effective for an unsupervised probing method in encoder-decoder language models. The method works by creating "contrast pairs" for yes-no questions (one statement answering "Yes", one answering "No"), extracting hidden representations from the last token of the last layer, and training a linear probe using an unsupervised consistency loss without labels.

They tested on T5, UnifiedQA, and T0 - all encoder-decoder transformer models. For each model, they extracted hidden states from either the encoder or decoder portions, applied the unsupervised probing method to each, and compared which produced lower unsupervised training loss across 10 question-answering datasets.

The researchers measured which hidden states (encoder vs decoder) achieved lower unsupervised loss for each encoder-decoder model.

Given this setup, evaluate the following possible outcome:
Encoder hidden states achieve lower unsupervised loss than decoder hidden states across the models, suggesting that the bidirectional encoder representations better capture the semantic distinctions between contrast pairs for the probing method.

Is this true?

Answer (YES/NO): NO